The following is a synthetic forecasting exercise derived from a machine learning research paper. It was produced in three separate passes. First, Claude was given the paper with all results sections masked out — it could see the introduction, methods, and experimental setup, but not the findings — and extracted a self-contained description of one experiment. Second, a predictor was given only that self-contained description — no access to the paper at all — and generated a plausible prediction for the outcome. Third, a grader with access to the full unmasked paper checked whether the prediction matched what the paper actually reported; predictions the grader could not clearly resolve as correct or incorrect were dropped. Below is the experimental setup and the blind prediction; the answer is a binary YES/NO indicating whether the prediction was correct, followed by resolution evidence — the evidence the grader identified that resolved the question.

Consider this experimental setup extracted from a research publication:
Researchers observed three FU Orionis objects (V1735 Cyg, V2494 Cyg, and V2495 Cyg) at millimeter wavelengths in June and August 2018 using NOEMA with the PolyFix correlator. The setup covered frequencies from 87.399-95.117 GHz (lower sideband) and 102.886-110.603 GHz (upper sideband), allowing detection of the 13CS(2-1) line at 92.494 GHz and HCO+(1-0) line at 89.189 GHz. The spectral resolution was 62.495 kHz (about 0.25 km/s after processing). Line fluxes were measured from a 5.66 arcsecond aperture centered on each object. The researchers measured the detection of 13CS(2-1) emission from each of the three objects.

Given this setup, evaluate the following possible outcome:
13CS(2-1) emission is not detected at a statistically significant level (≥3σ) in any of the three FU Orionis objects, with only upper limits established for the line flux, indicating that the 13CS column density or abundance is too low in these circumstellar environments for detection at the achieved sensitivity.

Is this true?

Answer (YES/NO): NO